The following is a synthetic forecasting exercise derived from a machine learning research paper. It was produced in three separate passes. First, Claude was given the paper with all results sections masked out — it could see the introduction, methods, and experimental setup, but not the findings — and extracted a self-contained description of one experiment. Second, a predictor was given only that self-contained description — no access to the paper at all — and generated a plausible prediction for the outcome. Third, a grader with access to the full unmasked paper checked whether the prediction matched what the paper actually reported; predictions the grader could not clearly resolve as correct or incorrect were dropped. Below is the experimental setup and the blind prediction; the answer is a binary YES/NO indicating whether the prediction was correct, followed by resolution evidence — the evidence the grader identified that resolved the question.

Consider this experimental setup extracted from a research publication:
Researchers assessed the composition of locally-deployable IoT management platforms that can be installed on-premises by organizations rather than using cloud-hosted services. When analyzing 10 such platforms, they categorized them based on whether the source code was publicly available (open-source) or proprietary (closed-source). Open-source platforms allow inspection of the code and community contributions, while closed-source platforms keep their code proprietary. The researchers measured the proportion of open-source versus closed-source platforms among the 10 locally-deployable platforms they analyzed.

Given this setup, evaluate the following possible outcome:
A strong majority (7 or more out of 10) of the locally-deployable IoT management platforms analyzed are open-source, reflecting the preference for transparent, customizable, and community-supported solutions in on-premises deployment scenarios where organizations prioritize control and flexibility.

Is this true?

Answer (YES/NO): YES